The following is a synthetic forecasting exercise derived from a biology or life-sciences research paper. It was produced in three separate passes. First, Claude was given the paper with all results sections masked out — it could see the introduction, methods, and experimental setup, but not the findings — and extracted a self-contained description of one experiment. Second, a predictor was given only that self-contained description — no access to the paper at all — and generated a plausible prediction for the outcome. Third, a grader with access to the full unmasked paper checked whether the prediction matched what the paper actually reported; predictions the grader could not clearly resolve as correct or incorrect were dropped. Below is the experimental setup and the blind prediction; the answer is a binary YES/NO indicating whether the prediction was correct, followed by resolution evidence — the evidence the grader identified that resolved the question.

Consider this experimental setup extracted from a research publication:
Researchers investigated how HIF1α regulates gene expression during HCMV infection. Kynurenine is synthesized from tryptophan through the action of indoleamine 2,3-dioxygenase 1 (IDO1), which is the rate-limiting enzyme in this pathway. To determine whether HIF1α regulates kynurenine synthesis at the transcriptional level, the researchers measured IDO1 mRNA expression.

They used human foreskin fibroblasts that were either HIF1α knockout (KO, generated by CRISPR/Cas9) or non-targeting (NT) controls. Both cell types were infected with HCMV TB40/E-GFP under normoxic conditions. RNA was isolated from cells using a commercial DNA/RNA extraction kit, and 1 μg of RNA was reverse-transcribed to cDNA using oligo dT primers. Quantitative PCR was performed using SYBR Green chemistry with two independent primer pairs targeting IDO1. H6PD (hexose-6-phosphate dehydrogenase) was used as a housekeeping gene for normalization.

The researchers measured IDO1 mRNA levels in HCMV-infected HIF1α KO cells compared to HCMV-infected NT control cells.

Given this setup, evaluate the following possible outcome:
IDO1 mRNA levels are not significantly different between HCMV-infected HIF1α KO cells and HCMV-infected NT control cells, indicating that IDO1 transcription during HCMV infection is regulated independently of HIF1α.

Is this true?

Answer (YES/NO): NO